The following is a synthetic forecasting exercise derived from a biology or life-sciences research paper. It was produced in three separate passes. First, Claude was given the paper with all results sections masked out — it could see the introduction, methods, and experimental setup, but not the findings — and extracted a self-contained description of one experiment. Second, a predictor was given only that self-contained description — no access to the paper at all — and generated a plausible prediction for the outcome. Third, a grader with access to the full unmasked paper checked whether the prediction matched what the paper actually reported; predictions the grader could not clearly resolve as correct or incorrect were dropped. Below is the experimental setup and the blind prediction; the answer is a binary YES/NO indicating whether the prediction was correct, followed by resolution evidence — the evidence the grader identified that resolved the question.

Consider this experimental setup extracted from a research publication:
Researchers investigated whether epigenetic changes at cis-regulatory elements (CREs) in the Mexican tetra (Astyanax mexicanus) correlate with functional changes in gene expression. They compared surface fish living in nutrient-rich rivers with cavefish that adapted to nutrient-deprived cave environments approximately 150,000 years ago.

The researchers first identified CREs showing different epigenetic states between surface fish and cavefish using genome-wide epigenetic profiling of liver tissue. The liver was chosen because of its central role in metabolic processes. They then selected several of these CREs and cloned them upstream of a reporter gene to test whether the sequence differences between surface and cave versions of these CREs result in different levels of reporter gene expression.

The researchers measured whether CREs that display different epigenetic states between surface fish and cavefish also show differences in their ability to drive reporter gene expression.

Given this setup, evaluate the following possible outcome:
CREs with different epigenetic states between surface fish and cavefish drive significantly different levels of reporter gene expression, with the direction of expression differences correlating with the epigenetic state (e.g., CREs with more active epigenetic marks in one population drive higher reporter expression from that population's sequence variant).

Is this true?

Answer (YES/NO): NO